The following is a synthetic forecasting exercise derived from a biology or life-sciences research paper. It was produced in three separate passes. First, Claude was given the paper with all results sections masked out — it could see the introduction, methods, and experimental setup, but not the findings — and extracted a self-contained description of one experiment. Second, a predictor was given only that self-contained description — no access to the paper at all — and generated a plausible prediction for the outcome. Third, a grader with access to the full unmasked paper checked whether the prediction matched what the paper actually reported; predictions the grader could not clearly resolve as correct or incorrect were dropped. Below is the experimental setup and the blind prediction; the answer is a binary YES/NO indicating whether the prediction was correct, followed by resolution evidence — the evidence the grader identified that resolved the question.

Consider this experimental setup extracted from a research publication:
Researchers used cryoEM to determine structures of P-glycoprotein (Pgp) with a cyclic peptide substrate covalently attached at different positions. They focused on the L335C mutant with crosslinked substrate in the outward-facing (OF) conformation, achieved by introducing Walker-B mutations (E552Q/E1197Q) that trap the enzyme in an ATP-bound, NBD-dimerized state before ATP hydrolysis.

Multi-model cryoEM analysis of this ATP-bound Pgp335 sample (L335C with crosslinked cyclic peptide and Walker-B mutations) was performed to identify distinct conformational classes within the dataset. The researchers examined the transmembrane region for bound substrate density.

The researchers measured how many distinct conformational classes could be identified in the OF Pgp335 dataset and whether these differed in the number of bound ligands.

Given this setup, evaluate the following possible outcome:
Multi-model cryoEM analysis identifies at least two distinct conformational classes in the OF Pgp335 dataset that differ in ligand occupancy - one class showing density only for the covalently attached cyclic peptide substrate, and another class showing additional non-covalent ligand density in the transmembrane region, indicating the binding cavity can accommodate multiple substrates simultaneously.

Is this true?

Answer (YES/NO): YES